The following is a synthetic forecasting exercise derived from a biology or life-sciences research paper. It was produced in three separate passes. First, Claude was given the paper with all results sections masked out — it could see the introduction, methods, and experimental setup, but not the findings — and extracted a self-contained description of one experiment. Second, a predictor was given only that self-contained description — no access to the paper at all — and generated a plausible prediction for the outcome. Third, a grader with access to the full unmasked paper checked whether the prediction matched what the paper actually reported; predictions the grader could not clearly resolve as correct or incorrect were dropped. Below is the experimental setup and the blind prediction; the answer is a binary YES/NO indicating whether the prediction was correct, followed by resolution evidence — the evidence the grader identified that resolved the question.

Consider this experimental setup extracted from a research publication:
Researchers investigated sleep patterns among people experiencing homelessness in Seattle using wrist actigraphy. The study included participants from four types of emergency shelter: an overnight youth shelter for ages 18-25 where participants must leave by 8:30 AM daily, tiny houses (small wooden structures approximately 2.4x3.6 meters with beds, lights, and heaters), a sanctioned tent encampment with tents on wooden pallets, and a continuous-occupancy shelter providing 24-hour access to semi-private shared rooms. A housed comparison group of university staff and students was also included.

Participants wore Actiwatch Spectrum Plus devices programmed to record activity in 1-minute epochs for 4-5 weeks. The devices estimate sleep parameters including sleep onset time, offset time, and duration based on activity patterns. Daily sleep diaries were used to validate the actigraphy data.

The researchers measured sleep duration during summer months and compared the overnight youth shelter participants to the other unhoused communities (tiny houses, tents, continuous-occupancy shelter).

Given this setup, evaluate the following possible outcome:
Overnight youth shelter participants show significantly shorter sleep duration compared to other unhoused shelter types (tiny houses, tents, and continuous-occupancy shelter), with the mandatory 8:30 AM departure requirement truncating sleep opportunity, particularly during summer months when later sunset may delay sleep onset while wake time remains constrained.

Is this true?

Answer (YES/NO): NO